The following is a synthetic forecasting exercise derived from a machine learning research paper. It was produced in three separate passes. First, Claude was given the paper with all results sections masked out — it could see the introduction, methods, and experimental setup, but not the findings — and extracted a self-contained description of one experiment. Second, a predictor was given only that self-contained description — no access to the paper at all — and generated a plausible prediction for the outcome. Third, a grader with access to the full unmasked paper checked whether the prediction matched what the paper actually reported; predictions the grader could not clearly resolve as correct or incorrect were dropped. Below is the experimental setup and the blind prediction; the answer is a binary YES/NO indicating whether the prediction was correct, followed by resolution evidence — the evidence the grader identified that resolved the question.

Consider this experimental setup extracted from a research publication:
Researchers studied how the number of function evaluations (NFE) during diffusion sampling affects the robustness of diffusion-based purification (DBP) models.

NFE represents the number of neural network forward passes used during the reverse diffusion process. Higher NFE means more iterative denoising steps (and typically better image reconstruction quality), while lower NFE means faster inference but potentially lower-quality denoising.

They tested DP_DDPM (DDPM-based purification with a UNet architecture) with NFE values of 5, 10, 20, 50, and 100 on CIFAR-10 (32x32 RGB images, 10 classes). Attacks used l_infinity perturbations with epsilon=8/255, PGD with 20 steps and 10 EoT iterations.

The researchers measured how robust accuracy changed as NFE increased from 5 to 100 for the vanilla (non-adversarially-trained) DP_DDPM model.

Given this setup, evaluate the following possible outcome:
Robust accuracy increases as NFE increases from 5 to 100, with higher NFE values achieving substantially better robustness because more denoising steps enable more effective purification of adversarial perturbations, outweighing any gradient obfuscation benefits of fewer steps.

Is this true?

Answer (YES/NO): NO